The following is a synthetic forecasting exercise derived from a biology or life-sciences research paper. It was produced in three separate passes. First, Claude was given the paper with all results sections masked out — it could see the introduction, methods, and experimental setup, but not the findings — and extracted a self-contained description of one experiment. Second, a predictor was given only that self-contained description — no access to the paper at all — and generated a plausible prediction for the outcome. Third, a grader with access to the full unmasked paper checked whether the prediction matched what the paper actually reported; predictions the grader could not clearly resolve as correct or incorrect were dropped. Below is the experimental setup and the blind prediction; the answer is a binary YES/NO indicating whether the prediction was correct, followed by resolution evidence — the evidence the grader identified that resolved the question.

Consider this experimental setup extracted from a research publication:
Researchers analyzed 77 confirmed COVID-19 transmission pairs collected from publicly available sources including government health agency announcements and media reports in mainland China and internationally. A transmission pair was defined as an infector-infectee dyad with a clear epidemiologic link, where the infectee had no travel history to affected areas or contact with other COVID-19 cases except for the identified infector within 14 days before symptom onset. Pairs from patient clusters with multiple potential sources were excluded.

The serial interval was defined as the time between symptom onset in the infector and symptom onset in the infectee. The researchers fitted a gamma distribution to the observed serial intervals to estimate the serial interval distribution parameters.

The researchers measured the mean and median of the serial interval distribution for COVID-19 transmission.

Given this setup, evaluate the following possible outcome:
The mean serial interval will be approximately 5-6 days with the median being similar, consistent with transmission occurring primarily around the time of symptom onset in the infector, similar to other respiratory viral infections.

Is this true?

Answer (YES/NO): NO